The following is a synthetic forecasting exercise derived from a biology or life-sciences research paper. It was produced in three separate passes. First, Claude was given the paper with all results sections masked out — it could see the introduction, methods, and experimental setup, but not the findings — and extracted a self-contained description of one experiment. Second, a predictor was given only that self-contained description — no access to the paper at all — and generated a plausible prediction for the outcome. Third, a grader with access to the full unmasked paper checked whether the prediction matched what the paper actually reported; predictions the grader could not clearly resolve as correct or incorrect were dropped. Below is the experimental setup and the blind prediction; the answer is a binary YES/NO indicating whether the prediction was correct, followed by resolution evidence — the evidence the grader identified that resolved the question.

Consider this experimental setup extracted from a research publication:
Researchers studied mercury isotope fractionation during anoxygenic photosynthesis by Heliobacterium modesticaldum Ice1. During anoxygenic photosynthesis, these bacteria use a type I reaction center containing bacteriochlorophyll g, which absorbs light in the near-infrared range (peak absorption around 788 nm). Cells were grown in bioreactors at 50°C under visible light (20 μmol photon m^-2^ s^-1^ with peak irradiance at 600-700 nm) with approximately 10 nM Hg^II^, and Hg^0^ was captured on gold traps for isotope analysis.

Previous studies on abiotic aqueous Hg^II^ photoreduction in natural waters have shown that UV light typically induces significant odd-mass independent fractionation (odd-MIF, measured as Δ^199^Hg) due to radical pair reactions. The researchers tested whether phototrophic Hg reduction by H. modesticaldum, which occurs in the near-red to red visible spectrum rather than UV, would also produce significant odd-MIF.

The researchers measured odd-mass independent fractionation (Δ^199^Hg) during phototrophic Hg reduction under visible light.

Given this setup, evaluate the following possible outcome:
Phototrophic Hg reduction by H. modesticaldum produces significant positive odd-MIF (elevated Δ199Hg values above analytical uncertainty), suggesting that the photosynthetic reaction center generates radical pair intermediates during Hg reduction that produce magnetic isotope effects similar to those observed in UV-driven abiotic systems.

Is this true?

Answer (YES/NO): NO